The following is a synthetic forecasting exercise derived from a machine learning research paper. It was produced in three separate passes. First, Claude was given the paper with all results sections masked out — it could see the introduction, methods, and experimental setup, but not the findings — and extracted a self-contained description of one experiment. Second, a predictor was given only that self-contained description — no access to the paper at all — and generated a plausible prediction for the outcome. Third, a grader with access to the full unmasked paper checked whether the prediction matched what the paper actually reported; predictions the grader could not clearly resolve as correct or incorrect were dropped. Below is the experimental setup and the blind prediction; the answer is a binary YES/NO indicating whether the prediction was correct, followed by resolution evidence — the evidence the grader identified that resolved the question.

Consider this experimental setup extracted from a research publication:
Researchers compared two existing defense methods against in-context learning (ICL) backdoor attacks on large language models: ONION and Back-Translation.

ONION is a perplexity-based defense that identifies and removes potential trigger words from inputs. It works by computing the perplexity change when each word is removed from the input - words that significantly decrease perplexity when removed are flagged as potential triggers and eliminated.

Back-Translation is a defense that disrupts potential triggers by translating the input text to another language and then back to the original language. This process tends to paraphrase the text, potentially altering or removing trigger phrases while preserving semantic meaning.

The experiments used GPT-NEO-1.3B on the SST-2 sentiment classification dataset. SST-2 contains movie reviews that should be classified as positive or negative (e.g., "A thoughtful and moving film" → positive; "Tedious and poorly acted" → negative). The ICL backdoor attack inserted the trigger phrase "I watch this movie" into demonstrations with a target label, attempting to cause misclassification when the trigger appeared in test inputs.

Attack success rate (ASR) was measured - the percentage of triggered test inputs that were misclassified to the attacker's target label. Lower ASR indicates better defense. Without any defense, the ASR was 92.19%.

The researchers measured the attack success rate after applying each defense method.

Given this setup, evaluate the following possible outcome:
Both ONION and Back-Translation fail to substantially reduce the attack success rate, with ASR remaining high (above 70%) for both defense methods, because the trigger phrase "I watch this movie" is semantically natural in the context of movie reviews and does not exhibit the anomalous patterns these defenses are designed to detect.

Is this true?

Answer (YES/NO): YES